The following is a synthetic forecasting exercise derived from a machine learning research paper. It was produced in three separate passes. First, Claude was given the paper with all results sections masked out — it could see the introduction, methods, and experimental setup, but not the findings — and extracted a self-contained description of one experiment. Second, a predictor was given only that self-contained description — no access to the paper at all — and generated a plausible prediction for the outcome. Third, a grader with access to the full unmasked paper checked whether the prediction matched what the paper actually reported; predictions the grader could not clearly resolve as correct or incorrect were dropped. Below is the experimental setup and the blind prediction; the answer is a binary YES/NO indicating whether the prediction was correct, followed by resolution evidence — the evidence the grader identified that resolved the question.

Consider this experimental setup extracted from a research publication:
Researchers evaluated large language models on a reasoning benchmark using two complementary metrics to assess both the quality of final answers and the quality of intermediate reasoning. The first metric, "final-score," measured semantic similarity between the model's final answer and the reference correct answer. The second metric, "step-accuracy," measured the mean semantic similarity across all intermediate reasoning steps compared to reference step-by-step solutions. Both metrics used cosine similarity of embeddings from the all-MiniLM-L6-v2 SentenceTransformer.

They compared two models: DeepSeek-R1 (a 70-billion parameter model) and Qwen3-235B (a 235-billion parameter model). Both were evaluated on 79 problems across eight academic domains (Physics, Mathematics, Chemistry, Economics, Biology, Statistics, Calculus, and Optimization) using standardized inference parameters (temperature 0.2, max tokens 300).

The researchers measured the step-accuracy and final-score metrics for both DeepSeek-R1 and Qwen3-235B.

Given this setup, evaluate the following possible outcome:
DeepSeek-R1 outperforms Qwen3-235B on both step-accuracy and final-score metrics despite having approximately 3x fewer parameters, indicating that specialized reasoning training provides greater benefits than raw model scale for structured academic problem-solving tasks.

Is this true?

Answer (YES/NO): NO